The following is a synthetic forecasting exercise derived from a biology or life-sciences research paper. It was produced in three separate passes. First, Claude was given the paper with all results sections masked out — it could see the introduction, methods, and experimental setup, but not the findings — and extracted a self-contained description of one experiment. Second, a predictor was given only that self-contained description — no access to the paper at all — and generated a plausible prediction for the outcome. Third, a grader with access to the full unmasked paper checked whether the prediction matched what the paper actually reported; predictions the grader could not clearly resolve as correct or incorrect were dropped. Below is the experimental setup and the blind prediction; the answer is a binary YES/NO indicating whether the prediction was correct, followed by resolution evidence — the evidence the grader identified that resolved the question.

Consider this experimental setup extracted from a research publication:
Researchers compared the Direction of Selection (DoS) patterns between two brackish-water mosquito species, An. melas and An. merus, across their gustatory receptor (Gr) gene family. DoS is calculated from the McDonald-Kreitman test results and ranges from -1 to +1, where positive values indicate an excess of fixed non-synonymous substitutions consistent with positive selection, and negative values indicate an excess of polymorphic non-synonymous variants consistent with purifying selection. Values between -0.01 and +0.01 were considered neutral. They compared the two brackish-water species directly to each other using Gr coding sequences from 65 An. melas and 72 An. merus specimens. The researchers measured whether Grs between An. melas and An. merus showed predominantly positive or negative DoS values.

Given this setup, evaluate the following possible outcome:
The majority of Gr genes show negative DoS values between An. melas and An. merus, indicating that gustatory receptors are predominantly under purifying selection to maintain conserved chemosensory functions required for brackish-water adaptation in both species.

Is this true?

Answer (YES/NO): YES